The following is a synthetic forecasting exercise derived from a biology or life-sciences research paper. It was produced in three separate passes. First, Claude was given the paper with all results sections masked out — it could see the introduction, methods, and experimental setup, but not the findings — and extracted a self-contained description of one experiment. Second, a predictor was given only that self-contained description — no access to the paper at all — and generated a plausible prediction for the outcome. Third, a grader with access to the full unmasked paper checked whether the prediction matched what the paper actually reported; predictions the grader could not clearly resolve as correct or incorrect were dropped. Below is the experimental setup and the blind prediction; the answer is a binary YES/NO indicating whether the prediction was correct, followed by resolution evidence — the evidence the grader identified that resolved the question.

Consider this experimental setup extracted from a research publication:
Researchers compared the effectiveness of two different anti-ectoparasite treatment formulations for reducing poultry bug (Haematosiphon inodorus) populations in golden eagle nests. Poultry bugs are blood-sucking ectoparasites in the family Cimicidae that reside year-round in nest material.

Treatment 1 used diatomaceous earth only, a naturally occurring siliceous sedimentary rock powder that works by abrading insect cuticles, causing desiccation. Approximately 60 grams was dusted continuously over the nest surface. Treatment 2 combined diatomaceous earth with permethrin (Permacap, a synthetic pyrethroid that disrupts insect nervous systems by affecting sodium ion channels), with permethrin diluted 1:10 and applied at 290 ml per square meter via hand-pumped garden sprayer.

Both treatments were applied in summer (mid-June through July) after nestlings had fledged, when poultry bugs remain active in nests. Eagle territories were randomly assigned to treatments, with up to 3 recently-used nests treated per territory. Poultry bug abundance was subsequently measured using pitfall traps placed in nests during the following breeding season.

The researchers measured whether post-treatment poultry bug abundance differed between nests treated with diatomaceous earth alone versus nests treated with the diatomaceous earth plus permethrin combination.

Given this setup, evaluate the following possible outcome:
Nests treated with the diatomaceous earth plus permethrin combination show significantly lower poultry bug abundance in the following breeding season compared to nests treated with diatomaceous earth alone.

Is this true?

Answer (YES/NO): YES